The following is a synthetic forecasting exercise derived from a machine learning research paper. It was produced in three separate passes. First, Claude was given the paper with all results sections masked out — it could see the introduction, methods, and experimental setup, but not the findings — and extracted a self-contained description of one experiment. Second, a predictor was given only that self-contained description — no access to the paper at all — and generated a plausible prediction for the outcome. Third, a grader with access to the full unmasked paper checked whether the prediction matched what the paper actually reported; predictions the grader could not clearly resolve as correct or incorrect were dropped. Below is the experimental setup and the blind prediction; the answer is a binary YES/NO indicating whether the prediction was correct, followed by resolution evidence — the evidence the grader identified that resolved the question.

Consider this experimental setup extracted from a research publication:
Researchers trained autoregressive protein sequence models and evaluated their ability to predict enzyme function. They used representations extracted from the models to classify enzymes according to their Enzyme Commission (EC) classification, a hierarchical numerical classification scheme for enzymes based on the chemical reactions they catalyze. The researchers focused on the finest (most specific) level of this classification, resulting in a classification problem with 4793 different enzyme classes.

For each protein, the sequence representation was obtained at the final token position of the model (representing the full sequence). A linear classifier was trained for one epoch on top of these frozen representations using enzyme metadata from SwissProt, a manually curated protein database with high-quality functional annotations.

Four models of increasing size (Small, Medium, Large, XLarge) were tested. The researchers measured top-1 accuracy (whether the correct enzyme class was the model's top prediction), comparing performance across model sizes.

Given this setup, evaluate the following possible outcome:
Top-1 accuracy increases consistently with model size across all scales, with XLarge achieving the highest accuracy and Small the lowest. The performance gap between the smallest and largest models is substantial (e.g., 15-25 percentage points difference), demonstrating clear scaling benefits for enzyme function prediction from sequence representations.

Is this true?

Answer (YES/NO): NO